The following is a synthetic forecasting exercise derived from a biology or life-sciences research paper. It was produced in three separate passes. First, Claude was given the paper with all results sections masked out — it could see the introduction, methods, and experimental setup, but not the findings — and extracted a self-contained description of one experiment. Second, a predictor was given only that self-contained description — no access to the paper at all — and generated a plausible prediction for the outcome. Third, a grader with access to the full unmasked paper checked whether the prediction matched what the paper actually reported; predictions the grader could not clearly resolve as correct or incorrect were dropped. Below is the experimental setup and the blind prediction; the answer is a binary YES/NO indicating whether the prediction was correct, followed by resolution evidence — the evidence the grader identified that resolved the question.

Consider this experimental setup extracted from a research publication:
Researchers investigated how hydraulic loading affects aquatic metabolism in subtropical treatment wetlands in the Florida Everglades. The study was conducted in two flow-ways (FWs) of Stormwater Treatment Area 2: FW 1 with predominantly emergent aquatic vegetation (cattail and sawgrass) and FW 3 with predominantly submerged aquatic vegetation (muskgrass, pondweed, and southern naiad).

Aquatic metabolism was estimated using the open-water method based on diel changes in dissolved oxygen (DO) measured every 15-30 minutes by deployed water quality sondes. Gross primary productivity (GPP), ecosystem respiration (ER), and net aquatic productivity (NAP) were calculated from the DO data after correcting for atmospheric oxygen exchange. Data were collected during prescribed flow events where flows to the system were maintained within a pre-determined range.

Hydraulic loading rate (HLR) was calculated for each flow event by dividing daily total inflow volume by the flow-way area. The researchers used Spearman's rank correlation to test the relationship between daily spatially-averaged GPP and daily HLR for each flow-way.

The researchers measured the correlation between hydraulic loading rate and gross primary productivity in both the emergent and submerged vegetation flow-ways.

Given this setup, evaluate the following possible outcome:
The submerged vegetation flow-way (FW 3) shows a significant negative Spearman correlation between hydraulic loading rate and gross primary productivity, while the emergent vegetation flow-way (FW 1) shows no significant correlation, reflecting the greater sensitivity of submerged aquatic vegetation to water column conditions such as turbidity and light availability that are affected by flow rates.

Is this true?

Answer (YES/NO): NO